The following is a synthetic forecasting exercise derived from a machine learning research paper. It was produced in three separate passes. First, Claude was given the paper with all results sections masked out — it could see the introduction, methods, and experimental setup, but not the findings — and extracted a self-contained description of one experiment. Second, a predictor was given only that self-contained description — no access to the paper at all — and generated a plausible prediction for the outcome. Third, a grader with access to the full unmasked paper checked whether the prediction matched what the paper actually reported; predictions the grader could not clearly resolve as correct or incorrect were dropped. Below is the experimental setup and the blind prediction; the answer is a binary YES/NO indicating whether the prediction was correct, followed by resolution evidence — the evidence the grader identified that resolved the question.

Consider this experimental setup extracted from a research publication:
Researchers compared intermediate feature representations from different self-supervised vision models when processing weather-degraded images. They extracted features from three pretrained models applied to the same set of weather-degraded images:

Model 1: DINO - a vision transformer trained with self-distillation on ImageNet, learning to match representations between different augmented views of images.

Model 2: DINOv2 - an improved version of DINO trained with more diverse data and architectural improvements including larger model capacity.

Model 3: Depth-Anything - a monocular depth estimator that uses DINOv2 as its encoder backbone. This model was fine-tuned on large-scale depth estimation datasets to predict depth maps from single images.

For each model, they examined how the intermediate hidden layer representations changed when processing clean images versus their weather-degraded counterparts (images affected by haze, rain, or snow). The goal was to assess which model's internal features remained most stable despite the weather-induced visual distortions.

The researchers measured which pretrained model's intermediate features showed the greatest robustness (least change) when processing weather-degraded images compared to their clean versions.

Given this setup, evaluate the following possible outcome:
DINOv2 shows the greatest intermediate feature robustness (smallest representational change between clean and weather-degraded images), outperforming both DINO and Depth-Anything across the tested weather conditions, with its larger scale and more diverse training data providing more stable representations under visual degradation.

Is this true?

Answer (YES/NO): NO